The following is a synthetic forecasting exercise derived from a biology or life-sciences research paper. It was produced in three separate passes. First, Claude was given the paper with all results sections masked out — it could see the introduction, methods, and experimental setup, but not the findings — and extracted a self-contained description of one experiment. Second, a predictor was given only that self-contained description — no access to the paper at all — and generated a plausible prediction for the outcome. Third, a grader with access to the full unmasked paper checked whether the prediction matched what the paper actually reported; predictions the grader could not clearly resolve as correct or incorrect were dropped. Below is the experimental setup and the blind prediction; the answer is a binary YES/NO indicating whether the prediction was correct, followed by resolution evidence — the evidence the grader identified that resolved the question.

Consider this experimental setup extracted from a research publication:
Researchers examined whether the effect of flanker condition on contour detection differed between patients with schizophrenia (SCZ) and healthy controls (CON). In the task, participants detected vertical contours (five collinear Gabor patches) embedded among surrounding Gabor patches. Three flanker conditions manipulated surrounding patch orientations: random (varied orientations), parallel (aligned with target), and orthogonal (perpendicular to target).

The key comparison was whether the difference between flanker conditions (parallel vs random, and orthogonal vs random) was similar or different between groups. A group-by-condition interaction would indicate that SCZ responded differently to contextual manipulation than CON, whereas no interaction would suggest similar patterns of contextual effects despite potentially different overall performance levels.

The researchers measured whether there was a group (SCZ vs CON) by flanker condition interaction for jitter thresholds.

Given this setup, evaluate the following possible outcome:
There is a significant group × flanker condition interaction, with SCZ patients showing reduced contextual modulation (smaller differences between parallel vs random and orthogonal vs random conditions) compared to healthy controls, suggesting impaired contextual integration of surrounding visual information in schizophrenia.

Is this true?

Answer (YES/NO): YES